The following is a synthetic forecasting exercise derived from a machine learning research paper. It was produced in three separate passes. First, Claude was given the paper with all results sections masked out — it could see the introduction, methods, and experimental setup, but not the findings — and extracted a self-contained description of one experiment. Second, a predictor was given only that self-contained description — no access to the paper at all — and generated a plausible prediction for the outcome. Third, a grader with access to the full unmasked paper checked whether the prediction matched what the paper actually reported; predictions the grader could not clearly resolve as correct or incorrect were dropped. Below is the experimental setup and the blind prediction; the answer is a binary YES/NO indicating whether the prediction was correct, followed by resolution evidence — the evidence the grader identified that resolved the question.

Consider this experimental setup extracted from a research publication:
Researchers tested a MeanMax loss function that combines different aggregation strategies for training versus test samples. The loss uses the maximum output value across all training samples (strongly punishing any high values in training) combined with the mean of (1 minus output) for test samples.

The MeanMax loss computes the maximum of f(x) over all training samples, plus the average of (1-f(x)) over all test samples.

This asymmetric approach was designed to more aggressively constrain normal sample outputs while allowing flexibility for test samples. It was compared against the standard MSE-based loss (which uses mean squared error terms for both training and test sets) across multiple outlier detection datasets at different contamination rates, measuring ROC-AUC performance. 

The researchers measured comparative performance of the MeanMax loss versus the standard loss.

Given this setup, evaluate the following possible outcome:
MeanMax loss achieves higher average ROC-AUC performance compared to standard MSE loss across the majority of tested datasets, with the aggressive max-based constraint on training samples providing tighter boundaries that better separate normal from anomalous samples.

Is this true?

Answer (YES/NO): NO